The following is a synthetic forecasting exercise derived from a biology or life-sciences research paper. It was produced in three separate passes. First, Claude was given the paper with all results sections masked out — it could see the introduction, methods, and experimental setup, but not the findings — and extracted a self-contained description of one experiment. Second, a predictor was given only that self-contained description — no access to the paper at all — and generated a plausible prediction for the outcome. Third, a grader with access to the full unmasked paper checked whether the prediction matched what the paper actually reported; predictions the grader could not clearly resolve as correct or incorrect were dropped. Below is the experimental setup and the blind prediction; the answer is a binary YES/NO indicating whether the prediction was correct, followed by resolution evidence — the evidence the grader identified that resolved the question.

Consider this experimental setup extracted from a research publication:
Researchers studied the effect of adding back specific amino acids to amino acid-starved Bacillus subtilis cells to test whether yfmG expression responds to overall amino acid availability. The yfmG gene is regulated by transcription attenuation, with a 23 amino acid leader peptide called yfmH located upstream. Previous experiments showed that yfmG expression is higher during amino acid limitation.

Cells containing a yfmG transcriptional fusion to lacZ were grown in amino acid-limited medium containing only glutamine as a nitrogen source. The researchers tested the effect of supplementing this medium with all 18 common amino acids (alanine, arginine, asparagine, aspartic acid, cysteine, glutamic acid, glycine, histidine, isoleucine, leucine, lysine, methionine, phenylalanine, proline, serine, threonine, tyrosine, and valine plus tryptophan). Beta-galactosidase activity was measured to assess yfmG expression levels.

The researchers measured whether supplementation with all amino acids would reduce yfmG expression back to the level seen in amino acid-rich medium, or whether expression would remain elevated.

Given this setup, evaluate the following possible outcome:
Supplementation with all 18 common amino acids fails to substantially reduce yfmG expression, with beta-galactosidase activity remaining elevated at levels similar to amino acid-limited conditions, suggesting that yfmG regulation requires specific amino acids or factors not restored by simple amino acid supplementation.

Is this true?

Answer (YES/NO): NO